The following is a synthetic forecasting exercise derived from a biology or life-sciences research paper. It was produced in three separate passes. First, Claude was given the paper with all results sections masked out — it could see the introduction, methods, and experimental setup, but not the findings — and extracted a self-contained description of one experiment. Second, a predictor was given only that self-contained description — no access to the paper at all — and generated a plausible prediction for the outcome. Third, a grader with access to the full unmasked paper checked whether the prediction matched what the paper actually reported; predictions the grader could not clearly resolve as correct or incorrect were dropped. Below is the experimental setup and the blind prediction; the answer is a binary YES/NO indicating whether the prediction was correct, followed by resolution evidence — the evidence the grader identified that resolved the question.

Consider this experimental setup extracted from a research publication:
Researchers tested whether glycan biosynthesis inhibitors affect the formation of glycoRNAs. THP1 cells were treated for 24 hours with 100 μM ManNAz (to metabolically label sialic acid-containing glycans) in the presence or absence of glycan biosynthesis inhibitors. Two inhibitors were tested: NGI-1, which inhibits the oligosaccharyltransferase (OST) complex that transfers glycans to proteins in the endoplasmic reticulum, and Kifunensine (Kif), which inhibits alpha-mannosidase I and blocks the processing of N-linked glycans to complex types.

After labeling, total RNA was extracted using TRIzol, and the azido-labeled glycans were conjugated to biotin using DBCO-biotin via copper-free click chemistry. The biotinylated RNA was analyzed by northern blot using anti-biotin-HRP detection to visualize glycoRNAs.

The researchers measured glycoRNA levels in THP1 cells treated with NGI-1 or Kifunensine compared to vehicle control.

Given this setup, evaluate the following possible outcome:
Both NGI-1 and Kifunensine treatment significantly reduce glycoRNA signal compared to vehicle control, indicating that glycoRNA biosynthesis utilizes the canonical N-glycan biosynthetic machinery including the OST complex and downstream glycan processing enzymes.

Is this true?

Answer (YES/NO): NO